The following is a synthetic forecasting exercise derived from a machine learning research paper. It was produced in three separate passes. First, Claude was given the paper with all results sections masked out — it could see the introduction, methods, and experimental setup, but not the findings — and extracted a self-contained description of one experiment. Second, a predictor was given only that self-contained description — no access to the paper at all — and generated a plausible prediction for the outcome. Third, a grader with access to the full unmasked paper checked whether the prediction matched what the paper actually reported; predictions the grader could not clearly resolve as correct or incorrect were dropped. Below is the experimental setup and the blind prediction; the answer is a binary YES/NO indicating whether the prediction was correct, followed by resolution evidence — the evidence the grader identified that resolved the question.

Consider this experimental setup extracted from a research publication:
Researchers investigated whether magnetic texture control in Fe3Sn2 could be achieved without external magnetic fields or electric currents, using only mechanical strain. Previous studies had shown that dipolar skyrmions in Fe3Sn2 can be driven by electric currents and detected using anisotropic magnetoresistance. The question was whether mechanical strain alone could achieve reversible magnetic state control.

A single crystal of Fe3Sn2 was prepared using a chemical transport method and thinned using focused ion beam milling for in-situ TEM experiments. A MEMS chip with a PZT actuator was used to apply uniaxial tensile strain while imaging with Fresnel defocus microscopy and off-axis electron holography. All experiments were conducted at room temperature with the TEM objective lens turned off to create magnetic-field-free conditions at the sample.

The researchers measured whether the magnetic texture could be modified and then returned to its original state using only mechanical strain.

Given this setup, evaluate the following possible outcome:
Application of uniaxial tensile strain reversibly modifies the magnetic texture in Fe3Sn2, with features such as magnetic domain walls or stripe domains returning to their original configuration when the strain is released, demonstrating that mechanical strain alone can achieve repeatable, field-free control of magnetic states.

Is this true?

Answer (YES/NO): YES